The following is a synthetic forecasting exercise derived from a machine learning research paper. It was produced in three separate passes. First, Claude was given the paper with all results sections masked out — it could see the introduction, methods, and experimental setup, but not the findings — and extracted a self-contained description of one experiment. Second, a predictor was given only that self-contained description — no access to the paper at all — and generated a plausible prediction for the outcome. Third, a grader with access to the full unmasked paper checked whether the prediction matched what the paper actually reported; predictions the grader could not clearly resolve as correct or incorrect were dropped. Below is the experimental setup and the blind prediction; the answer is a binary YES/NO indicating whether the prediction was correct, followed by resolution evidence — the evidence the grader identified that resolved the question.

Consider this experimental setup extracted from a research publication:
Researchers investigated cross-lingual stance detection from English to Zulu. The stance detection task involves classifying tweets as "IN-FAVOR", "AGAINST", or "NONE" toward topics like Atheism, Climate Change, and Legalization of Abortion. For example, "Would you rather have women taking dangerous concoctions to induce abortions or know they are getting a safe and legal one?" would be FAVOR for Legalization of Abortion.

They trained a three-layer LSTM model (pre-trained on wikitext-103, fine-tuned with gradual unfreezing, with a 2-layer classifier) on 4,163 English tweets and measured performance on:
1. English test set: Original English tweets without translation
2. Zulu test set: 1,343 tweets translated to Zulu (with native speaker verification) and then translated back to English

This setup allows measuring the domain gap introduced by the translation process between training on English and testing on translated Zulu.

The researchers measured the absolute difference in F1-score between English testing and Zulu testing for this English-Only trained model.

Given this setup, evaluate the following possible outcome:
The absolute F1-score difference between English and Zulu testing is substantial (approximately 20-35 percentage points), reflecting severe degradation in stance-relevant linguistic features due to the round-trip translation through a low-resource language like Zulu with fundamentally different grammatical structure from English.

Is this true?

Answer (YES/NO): NO